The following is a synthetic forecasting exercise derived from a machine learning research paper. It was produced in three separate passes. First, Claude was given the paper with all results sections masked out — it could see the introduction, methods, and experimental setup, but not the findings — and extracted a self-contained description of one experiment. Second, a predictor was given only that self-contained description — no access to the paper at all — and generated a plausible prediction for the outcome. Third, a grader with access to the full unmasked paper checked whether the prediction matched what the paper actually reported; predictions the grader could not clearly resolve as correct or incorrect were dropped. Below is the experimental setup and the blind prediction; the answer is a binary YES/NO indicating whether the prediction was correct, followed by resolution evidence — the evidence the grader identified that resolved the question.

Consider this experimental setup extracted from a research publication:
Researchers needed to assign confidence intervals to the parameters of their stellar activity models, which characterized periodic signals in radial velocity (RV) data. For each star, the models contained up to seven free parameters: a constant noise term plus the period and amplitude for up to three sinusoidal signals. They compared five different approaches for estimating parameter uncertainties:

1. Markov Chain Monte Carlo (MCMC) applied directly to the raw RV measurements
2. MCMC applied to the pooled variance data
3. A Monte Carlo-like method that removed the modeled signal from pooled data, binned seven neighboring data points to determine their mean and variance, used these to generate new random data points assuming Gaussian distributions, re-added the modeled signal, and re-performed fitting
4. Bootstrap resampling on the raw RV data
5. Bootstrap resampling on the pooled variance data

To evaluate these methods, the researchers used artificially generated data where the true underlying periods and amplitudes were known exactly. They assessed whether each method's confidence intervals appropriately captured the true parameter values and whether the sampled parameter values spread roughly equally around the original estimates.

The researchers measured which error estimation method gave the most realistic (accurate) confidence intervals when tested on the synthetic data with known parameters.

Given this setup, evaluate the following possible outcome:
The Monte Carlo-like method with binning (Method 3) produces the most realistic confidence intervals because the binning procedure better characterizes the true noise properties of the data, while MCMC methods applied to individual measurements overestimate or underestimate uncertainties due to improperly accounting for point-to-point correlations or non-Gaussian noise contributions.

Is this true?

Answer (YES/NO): NO